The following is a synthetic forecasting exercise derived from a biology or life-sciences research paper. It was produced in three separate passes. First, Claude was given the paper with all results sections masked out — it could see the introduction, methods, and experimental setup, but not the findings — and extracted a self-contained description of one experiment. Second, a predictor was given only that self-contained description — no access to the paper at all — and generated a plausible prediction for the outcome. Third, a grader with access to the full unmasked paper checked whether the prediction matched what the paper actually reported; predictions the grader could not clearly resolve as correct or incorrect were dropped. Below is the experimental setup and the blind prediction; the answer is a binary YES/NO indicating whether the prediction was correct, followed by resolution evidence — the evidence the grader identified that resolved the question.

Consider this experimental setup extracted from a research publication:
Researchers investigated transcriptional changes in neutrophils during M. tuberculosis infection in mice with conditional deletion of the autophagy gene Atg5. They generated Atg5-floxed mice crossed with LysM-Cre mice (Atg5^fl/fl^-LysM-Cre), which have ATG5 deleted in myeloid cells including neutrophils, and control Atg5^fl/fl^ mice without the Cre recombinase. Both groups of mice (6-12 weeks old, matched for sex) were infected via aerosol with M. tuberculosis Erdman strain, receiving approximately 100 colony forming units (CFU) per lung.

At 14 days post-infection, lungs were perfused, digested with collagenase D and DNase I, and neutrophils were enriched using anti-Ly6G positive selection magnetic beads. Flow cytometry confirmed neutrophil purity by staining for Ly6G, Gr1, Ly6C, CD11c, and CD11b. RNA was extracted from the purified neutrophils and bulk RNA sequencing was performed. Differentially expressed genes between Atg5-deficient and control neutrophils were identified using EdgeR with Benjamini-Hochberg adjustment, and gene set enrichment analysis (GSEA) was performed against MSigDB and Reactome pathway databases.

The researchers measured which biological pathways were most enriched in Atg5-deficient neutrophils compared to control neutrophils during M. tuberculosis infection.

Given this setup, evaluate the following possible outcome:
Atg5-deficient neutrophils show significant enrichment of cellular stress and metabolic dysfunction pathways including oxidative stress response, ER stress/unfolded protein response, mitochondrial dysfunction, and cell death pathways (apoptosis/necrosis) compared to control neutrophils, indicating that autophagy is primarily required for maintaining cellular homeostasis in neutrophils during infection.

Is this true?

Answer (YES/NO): NO